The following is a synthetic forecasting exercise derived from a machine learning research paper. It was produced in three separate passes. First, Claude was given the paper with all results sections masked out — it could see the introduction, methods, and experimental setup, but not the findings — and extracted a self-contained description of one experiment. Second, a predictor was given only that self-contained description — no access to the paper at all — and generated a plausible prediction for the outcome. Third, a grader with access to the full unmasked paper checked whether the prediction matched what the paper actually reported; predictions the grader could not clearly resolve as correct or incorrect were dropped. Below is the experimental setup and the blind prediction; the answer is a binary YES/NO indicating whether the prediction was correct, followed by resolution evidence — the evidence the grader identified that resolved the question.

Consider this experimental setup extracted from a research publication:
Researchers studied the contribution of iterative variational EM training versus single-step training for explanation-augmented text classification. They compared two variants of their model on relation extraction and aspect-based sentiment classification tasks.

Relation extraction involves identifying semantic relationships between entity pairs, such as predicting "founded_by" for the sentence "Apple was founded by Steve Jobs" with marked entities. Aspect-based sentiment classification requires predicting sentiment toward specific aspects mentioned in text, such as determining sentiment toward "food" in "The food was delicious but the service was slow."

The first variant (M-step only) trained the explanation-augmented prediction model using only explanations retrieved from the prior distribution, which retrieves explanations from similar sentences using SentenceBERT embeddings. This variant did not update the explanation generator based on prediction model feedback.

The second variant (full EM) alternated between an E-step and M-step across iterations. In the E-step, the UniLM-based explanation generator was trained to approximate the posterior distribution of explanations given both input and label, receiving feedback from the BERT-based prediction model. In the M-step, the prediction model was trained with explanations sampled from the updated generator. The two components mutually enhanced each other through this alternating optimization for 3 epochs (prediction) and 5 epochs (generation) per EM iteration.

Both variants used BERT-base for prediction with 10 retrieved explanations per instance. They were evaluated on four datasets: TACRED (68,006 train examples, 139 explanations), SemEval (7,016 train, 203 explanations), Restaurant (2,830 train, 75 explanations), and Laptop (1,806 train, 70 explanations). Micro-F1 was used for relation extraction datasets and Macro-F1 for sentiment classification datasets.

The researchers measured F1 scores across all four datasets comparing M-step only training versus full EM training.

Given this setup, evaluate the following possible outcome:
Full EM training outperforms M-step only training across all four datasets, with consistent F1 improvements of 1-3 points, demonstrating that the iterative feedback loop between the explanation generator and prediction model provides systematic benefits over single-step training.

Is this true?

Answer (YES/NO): NO